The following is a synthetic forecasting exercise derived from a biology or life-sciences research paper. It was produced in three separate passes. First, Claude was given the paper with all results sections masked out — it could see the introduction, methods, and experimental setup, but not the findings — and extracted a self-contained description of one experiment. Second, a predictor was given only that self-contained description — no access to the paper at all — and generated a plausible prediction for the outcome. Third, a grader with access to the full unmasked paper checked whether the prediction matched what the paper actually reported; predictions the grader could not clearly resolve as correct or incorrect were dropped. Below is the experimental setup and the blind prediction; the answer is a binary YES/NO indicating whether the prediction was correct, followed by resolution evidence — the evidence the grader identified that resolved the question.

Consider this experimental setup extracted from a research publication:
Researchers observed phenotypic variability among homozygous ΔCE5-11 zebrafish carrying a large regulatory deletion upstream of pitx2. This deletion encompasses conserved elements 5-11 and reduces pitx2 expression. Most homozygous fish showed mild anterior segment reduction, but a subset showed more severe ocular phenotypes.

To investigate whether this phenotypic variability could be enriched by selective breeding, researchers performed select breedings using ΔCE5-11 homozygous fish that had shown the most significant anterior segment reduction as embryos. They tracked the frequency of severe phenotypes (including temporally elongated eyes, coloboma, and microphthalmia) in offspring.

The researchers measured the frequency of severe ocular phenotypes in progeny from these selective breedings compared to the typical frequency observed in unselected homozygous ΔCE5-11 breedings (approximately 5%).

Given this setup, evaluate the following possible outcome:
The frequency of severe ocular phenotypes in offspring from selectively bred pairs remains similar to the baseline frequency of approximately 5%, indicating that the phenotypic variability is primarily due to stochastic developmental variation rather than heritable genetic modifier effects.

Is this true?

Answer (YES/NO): NO